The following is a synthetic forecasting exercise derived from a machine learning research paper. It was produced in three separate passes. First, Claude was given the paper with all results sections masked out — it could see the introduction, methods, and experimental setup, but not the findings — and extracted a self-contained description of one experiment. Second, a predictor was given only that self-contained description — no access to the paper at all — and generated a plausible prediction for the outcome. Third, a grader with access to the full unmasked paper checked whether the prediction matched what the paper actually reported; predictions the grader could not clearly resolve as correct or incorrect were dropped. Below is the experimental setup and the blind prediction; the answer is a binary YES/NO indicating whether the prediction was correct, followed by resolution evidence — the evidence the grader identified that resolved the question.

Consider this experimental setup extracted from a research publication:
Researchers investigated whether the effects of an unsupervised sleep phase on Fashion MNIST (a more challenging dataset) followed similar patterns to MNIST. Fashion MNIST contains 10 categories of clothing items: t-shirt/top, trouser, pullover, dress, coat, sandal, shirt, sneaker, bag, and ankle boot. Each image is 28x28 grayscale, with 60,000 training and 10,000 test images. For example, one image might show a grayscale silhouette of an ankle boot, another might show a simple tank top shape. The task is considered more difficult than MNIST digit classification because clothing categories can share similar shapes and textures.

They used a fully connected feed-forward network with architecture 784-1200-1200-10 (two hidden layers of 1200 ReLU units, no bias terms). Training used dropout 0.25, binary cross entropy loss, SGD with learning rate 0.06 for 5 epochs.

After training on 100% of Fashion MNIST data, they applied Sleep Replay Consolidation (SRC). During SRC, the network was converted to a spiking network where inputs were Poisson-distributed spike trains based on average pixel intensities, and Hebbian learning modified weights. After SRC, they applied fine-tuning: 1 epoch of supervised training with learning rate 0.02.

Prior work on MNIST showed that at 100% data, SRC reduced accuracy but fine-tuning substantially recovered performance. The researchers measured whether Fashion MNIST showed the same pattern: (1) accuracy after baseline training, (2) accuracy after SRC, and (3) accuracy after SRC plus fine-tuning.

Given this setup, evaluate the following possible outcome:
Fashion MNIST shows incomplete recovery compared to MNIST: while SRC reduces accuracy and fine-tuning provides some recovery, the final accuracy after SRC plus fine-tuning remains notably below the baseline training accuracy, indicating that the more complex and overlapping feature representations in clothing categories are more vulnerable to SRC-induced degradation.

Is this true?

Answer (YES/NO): NO